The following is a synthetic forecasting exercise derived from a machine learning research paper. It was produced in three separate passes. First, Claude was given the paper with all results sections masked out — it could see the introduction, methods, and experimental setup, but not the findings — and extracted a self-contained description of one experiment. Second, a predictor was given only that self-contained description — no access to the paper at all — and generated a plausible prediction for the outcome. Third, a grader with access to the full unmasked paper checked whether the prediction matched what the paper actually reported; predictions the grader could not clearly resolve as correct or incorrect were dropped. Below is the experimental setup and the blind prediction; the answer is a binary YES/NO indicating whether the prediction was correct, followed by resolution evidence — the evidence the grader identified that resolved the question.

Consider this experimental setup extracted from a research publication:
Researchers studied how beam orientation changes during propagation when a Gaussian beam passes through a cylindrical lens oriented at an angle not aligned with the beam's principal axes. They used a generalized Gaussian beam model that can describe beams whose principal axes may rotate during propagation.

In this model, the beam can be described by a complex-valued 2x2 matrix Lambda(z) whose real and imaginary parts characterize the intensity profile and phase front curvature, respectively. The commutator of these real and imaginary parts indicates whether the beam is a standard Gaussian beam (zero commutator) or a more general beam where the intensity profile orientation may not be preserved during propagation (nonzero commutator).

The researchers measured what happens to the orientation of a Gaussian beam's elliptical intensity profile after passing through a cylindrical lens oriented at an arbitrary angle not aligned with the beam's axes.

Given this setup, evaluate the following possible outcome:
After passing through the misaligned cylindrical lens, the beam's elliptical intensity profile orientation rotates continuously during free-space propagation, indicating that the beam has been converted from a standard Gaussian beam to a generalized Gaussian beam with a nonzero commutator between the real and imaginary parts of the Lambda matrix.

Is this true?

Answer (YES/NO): YES